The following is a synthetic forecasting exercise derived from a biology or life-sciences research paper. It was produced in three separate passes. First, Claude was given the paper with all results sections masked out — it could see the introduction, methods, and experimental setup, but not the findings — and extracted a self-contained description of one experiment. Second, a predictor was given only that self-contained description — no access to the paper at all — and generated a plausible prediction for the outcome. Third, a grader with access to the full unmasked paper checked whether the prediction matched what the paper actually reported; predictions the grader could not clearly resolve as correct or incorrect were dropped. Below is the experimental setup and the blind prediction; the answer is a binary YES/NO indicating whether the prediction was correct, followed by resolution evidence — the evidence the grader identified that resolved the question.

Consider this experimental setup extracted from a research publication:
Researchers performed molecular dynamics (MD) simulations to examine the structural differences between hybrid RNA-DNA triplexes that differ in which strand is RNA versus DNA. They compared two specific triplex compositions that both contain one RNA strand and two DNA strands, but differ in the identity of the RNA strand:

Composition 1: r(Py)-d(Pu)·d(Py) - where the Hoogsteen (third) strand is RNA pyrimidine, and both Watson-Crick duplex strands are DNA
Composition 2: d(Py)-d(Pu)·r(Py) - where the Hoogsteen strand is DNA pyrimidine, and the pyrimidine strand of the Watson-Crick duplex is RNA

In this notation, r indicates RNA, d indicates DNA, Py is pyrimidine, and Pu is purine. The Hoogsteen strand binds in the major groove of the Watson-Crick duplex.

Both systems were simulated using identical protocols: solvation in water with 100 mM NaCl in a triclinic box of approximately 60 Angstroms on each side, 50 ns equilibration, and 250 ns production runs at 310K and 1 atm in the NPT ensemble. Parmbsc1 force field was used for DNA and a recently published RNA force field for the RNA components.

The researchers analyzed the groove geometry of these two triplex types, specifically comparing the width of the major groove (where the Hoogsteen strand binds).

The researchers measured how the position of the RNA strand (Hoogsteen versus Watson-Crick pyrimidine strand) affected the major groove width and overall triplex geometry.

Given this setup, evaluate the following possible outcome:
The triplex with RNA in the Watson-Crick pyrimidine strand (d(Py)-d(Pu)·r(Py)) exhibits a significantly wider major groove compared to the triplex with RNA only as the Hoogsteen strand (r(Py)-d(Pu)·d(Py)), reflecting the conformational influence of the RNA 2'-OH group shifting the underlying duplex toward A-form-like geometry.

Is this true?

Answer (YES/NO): NO